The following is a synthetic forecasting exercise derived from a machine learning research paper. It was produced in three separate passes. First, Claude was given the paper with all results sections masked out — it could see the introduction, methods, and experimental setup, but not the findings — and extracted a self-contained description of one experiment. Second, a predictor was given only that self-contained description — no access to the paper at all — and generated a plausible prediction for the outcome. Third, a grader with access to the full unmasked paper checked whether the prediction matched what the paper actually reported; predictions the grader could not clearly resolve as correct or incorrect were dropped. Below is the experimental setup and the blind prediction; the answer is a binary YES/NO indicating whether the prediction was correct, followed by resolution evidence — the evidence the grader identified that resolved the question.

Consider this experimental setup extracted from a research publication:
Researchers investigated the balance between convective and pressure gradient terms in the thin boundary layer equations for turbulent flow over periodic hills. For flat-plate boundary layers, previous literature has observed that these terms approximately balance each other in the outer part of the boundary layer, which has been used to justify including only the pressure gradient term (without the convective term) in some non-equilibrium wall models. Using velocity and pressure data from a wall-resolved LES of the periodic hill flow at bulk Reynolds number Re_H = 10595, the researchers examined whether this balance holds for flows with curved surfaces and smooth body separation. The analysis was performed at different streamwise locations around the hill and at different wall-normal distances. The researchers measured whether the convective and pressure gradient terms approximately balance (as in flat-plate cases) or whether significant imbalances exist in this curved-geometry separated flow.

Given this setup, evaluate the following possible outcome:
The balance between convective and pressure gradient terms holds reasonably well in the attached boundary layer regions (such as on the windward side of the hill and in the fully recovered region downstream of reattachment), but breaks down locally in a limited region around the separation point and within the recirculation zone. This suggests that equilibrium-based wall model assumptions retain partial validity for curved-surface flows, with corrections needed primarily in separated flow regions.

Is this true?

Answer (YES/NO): NO